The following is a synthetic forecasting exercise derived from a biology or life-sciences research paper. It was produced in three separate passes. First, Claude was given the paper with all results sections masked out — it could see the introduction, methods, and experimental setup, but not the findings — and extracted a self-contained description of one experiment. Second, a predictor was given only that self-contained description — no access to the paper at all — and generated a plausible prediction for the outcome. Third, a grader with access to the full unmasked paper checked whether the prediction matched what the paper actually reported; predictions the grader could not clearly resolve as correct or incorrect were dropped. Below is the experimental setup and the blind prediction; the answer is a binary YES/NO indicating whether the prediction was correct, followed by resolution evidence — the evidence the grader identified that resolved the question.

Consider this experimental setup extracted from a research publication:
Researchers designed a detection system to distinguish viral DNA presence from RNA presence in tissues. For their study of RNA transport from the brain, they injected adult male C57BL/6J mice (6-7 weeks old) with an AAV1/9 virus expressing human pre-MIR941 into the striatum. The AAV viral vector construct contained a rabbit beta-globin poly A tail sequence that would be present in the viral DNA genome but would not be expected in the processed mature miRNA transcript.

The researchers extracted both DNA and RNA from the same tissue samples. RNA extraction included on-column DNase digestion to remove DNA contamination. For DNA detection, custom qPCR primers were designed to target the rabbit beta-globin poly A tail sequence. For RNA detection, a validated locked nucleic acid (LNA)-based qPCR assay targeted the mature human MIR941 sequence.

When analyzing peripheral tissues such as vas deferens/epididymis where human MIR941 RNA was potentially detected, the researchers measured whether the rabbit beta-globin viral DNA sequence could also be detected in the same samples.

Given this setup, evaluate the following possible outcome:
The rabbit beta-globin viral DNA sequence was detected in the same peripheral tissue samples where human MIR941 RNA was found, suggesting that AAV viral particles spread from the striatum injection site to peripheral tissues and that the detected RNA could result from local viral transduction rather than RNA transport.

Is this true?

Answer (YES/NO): NO